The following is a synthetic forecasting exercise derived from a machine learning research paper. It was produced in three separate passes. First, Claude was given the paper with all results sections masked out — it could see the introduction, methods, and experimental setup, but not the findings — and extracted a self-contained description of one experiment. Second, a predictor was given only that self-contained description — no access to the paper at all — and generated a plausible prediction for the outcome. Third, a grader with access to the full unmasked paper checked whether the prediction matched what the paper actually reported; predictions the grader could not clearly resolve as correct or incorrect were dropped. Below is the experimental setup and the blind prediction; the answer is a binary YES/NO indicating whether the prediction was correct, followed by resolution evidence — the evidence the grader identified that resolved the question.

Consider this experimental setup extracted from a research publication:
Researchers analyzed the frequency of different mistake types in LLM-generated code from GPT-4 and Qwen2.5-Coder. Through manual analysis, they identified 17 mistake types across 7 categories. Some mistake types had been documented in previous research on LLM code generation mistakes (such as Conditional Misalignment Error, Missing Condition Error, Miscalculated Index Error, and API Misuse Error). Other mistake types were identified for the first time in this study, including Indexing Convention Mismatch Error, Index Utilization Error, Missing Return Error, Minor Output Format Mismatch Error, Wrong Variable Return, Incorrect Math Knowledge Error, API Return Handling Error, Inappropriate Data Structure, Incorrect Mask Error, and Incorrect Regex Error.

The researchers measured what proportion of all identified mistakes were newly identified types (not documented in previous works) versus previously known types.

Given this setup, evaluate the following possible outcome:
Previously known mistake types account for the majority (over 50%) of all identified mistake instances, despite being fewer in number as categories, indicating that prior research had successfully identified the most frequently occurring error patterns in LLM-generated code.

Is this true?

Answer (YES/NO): YES